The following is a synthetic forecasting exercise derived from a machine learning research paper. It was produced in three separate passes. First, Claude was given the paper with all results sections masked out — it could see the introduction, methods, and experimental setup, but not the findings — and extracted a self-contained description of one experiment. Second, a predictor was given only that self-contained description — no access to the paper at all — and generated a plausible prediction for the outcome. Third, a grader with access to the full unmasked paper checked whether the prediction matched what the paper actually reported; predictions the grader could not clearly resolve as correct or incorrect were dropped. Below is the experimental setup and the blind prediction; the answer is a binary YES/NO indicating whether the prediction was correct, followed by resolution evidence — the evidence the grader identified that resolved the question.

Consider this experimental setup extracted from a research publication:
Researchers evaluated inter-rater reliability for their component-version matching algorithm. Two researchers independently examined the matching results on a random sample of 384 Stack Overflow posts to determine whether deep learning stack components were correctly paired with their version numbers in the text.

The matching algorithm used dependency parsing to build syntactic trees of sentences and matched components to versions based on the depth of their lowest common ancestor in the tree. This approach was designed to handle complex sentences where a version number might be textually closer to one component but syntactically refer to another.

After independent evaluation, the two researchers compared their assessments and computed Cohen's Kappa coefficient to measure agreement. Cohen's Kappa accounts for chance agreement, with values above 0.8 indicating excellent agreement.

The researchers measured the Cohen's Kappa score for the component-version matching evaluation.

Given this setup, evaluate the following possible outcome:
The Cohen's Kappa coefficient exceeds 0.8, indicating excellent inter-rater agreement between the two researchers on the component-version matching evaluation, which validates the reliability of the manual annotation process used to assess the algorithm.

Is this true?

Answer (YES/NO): YES